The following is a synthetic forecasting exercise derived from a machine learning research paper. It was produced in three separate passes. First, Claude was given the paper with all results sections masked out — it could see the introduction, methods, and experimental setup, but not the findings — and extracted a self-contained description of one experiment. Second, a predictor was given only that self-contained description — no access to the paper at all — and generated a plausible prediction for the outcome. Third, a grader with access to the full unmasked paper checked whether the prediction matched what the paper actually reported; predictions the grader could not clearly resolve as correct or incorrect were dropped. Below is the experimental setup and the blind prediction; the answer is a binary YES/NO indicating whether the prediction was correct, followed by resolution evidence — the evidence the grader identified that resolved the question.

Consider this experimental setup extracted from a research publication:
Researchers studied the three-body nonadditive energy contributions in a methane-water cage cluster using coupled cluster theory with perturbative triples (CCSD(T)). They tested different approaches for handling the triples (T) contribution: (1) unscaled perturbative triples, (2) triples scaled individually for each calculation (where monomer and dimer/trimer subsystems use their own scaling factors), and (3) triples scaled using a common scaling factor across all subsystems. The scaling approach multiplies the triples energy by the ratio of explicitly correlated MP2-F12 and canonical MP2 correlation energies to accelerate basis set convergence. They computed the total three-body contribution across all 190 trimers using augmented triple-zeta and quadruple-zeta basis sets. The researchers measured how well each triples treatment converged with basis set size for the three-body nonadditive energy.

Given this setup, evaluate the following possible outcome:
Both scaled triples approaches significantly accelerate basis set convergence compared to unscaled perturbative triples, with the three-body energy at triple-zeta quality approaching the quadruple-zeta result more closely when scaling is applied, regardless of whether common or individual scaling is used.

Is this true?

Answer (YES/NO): NO